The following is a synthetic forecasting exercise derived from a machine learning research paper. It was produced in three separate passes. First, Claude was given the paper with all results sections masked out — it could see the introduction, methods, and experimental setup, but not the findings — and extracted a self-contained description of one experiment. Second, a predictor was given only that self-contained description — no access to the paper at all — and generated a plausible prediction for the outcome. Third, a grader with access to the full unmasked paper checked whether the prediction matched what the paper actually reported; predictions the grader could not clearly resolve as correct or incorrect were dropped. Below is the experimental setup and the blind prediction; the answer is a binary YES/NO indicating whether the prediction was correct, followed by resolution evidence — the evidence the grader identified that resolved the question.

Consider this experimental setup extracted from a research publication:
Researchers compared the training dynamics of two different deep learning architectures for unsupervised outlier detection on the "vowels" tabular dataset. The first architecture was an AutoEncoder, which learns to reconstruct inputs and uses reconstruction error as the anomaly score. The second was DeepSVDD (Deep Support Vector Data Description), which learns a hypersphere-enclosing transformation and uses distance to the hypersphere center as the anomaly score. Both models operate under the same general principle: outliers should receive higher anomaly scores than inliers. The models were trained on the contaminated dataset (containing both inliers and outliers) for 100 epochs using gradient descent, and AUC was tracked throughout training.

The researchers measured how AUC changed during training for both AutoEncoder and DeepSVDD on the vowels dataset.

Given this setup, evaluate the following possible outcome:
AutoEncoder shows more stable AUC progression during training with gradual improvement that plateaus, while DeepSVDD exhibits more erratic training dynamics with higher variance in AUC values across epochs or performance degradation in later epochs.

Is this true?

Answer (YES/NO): NO